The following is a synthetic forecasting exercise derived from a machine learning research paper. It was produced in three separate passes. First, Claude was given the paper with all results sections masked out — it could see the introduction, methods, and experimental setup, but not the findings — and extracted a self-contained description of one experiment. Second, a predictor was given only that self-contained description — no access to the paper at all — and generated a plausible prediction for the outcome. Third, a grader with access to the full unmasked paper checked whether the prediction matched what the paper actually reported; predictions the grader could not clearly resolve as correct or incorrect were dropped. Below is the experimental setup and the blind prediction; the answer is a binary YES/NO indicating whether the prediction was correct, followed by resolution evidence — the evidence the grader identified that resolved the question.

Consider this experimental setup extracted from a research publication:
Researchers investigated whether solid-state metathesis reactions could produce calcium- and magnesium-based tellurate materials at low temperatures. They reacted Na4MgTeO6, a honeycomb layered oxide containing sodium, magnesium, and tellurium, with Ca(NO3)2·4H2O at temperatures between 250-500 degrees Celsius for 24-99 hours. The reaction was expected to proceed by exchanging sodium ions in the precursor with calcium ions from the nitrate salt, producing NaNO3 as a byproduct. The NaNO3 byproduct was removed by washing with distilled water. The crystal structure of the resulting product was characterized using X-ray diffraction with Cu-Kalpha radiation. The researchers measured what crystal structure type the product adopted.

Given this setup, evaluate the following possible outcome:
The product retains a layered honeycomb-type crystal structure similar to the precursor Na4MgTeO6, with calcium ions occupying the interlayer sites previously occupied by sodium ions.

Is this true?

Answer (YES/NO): NO